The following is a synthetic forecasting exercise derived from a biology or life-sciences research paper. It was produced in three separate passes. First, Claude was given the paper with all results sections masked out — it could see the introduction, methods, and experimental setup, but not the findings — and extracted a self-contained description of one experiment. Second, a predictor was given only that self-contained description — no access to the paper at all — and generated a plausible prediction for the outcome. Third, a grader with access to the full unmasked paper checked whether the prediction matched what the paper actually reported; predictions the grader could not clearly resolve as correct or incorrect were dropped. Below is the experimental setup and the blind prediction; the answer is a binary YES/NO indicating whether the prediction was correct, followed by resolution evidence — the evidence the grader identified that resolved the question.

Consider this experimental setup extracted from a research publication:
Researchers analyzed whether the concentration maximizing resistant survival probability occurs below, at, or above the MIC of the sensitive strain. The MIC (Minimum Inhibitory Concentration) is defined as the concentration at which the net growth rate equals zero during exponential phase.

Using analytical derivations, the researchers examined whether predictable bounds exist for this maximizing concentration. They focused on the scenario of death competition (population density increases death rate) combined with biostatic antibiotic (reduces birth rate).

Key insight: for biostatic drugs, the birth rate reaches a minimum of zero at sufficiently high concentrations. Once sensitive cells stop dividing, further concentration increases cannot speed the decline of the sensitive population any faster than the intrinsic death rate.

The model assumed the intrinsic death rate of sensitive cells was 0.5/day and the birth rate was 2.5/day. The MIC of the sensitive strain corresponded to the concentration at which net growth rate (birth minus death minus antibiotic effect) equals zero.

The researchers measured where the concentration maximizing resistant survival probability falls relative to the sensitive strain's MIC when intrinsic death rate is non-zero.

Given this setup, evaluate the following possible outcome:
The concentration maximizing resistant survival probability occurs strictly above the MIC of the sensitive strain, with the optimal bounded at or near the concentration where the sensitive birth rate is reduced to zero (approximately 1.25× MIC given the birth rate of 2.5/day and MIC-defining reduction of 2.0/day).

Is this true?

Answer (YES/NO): NO